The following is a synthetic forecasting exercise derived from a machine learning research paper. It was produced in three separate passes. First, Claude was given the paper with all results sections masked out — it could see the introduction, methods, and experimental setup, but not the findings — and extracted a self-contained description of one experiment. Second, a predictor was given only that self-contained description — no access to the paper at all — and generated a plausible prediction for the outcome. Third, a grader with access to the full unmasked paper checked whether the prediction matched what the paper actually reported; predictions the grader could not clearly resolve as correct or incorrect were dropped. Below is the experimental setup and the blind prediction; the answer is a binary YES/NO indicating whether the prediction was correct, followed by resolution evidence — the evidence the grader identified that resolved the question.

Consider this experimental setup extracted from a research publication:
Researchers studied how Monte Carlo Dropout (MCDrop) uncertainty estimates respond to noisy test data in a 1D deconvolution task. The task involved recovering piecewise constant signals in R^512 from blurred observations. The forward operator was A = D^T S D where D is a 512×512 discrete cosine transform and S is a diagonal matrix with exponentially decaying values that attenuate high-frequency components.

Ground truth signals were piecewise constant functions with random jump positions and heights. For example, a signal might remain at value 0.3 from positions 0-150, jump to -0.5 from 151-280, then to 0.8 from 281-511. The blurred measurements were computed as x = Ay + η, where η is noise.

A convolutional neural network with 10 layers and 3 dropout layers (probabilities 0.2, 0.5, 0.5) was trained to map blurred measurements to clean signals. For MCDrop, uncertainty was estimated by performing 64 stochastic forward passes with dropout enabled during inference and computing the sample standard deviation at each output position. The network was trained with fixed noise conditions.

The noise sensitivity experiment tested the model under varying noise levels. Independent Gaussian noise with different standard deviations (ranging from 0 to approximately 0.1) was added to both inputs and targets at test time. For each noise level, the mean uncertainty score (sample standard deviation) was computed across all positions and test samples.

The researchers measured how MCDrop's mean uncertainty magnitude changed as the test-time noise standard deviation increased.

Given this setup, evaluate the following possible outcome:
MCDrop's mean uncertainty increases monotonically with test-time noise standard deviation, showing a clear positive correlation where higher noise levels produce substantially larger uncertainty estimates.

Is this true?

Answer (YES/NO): NO